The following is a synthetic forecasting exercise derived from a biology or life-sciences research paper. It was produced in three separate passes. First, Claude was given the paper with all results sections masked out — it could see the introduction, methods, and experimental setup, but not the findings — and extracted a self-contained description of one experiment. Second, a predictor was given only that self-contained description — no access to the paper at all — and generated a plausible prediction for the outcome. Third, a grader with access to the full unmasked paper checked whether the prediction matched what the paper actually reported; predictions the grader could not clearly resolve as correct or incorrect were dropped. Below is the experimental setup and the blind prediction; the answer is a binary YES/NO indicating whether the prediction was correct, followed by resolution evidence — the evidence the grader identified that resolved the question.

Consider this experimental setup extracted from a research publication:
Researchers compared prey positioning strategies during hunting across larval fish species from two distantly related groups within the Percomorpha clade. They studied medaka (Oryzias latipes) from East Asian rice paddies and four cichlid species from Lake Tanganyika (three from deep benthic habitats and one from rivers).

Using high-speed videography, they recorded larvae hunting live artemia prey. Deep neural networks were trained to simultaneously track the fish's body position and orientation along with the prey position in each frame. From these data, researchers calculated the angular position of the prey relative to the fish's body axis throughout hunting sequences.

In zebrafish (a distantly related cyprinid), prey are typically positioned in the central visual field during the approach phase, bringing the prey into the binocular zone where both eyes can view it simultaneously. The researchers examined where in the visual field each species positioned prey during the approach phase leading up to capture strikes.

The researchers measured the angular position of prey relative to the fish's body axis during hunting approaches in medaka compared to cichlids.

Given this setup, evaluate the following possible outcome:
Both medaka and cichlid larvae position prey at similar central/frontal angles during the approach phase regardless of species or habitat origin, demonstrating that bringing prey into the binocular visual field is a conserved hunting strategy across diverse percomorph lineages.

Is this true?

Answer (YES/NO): NO